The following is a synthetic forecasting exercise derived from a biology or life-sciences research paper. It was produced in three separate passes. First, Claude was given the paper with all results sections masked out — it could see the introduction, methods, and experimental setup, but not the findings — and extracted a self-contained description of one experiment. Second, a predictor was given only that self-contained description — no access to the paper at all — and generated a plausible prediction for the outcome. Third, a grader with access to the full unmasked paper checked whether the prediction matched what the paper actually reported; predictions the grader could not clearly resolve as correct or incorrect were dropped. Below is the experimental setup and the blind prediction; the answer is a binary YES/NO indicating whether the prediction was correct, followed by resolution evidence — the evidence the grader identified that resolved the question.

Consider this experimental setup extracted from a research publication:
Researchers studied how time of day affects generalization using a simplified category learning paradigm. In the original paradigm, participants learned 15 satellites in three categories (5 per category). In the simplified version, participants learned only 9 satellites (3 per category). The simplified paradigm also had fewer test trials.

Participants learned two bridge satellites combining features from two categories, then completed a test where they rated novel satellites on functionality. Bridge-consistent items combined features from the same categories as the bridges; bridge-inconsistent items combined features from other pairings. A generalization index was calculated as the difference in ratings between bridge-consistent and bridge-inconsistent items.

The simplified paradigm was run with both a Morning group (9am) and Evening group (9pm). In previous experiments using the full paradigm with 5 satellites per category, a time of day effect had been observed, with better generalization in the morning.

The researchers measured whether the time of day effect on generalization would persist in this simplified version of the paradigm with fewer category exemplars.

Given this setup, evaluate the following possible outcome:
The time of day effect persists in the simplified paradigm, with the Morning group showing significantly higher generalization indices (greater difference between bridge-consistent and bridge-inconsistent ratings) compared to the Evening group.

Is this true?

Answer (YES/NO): NO